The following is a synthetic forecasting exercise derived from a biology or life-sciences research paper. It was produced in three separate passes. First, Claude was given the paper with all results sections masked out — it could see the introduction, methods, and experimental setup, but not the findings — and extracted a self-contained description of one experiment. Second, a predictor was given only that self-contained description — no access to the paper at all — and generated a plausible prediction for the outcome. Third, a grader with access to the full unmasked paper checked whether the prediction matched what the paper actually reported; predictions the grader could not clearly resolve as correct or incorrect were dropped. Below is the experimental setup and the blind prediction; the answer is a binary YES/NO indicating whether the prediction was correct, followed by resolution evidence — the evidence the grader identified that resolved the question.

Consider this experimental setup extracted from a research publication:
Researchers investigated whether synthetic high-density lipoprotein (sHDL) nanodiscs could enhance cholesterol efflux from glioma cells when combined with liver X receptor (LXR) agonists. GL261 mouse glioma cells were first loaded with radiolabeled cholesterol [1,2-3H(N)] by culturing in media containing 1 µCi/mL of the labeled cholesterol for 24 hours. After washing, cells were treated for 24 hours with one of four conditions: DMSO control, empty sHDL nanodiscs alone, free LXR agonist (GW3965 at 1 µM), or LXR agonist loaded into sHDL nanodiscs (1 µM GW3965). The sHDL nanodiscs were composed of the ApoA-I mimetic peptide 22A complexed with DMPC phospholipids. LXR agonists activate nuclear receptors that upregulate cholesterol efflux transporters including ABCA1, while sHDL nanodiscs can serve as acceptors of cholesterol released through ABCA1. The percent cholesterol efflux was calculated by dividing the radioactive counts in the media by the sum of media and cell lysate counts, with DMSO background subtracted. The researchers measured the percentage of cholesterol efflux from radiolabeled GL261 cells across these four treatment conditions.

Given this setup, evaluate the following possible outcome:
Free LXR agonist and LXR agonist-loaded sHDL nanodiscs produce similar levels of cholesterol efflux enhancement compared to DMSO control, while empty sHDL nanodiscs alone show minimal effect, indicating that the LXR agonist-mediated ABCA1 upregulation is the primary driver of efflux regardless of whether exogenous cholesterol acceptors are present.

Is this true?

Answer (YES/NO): NO